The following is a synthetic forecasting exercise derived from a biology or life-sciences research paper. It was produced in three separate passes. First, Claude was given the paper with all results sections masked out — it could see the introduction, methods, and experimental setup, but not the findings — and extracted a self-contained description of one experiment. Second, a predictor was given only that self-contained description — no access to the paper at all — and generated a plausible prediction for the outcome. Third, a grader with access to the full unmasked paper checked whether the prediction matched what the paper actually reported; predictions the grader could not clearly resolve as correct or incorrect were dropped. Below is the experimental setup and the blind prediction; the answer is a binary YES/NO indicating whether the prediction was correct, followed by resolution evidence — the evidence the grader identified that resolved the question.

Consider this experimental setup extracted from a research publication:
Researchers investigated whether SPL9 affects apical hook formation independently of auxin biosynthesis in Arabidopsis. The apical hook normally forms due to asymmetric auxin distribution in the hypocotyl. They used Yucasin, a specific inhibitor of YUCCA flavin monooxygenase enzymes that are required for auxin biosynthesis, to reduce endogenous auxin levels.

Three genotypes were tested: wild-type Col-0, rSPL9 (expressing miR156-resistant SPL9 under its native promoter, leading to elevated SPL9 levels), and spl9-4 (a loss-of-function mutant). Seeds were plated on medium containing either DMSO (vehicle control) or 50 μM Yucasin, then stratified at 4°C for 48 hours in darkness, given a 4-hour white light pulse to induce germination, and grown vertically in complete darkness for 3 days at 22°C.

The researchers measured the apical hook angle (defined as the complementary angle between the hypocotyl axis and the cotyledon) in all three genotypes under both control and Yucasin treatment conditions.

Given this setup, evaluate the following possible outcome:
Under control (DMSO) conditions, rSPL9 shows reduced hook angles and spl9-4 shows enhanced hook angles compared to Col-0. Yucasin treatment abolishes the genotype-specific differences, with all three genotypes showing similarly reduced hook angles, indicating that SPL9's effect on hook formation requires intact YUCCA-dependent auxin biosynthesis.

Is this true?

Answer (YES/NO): NO